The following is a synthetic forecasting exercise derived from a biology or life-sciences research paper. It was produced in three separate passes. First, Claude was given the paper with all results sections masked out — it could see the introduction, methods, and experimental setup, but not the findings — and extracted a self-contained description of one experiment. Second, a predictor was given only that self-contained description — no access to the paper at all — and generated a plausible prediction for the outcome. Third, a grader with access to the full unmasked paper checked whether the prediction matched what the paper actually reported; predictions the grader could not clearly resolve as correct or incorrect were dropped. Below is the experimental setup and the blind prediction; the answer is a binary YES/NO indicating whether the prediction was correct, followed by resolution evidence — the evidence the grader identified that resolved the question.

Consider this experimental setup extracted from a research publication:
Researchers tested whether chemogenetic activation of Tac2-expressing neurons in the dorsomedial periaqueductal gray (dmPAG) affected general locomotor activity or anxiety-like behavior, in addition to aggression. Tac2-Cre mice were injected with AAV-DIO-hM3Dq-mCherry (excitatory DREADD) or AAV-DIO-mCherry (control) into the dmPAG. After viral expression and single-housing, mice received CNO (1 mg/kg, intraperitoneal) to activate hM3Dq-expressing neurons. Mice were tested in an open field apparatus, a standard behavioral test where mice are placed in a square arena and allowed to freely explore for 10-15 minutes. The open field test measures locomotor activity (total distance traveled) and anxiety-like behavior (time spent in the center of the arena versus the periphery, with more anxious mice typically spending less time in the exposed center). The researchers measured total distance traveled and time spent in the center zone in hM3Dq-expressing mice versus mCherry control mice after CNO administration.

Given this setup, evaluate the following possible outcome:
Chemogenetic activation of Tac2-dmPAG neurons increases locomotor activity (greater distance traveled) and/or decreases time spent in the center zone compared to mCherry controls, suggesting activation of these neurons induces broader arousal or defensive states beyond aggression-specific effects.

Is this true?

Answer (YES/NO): NO